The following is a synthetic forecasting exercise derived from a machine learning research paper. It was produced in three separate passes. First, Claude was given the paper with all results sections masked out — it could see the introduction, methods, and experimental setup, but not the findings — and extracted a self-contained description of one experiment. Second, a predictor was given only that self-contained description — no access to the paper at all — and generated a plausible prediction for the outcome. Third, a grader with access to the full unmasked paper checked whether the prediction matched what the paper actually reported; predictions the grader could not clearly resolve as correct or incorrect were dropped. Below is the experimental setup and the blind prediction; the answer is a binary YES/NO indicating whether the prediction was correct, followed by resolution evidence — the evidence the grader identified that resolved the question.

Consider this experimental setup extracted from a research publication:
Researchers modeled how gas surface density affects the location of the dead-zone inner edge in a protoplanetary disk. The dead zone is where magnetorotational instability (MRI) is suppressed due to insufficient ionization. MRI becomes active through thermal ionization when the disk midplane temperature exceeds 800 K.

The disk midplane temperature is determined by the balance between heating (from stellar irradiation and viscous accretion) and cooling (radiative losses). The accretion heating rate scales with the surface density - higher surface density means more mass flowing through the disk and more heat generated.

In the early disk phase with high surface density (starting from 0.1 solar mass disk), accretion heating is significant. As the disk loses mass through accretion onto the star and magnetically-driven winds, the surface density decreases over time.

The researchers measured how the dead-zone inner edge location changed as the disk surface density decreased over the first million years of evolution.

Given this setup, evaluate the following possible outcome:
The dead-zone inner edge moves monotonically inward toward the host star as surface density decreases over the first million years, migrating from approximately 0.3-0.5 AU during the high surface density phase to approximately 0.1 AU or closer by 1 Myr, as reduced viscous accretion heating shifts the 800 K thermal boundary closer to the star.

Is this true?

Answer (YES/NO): NO